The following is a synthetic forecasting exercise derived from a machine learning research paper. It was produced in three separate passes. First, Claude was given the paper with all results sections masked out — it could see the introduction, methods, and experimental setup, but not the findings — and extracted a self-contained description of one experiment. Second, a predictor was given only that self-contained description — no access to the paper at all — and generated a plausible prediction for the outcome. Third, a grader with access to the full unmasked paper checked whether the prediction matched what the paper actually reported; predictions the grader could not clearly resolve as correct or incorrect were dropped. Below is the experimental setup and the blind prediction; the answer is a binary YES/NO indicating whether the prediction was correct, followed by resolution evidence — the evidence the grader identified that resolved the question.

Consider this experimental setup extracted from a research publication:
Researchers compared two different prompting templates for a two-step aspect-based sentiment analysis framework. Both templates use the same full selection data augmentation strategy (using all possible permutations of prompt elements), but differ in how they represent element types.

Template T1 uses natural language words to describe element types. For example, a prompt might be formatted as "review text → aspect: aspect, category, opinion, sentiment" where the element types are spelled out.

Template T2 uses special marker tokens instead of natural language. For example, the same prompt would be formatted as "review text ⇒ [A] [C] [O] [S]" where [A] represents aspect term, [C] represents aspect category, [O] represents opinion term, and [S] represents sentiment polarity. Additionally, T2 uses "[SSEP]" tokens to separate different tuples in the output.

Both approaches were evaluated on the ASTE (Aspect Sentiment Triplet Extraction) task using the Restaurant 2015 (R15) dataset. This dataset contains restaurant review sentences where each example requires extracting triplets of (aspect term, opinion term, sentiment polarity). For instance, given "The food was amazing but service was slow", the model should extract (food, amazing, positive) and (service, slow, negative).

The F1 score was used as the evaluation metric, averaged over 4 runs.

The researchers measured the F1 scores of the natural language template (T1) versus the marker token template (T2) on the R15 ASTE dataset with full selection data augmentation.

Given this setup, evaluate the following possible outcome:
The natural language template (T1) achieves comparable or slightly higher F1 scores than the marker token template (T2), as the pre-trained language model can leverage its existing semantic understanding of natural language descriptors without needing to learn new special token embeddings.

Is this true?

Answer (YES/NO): NO